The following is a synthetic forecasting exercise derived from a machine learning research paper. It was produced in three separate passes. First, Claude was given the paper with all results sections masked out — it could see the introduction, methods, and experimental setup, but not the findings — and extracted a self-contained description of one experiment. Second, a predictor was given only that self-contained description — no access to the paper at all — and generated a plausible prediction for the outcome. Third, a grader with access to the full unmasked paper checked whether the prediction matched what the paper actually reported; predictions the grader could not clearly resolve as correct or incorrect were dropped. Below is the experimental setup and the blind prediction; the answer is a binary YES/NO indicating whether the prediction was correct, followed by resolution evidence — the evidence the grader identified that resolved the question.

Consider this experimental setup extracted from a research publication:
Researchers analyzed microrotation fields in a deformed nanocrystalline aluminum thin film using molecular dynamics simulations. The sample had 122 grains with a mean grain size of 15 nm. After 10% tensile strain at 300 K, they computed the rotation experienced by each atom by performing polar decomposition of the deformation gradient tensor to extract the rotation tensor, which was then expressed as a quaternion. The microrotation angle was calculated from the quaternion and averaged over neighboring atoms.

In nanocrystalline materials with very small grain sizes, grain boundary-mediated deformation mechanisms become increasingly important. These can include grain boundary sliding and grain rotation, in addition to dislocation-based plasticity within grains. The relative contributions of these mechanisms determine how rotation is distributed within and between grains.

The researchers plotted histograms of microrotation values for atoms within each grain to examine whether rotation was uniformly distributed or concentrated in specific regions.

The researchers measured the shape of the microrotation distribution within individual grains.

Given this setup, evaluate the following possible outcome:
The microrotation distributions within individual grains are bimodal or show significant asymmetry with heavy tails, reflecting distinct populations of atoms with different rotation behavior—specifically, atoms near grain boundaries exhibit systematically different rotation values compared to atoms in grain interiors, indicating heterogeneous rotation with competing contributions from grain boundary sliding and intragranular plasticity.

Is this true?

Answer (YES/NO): NO